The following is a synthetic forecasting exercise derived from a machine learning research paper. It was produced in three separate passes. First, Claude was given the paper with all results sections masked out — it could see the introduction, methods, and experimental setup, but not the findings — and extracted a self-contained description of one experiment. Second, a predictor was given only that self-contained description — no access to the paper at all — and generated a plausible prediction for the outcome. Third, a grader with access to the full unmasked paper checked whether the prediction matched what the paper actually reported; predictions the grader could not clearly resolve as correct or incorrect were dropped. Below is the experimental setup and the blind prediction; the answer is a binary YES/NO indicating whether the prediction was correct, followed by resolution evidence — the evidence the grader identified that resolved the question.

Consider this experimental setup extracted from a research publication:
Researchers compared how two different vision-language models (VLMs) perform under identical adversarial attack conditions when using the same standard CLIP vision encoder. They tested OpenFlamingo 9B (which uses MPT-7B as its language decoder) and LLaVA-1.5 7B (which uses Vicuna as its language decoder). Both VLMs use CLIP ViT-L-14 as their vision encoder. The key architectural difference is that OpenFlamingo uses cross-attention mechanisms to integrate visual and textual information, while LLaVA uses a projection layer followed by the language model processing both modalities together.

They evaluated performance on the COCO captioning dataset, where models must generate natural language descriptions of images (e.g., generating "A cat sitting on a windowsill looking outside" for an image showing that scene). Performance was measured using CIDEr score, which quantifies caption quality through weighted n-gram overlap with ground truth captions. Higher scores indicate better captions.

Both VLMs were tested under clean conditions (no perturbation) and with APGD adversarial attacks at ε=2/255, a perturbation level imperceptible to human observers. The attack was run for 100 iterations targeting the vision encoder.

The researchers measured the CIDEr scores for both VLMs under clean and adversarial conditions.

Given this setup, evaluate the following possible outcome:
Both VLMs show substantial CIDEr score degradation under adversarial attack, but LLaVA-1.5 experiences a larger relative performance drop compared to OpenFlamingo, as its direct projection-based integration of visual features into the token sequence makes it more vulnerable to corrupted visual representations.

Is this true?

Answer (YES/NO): NO